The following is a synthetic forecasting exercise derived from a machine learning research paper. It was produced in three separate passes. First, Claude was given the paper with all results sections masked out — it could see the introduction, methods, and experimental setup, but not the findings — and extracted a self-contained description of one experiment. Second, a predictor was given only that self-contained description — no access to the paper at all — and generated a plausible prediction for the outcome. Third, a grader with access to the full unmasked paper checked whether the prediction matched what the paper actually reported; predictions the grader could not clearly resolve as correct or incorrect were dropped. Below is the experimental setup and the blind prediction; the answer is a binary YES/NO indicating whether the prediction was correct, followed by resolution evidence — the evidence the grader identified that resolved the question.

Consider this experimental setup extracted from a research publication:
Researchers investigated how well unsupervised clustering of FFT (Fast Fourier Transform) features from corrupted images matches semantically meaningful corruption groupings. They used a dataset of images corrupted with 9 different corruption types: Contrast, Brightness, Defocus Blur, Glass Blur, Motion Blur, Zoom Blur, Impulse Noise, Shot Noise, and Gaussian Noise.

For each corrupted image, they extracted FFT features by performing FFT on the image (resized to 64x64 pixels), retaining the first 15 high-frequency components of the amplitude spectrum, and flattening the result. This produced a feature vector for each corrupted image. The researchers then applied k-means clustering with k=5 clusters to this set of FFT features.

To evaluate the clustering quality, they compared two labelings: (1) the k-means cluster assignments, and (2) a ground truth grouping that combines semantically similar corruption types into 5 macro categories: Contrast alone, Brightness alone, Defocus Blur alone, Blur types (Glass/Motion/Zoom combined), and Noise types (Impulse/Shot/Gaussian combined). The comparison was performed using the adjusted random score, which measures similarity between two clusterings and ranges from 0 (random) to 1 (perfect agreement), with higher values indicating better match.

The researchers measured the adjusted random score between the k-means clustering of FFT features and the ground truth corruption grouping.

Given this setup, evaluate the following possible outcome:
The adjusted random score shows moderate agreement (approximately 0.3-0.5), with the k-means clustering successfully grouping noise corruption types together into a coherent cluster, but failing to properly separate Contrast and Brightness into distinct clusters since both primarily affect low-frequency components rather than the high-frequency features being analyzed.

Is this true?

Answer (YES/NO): NO